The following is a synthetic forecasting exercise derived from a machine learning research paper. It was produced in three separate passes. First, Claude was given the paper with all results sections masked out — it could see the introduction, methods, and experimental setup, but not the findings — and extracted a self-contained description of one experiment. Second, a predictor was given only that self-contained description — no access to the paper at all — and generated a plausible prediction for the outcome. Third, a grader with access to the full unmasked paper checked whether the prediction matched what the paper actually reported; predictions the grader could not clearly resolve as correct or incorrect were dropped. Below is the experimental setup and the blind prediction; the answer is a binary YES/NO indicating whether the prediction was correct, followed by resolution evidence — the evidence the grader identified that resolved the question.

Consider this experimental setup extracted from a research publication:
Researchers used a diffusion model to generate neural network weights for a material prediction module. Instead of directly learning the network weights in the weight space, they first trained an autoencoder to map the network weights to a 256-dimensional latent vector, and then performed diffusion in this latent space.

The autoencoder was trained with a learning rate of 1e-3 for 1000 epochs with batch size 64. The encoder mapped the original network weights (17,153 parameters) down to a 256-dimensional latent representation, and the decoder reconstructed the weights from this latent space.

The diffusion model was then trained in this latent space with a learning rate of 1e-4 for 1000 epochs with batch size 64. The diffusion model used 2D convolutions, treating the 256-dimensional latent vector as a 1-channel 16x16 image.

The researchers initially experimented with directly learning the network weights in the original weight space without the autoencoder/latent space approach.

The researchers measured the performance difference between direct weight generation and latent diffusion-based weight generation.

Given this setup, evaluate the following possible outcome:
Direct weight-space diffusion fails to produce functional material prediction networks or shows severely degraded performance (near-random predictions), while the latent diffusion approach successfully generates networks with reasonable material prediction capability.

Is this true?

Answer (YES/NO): NO